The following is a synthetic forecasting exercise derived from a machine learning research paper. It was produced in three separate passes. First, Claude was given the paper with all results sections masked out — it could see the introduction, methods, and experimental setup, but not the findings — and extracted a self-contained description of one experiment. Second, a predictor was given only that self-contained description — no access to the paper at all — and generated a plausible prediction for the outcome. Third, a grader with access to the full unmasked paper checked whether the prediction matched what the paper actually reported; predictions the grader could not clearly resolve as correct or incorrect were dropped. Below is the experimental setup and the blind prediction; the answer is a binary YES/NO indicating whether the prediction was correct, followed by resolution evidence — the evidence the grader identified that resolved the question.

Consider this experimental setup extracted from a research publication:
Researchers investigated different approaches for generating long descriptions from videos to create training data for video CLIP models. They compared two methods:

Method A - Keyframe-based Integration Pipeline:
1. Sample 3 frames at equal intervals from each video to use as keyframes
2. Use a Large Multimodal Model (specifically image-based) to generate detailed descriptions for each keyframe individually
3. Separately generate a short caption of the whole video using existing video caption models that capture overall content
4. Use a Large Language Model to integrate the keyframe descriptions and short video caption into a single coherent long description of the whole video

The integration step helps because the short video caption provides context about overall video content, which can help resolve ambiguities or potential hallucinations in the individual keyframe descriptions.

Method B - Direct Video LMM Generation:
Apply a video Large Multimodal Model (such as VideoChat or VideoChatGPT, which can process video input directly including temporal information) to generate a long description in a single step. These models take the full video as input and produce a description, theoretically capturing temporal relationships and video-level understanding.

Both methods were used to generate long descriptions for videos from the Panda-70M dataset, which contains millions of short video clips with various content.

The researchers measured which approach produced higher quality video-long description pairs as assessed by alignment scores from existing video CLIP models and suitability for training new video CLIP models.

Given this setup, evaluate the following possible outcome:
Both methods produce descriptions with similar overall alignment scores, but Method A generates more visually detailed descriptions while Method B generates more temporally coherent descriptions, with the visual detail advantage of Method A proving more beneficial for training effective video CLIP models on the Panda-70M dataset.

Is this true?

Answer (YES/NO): NO